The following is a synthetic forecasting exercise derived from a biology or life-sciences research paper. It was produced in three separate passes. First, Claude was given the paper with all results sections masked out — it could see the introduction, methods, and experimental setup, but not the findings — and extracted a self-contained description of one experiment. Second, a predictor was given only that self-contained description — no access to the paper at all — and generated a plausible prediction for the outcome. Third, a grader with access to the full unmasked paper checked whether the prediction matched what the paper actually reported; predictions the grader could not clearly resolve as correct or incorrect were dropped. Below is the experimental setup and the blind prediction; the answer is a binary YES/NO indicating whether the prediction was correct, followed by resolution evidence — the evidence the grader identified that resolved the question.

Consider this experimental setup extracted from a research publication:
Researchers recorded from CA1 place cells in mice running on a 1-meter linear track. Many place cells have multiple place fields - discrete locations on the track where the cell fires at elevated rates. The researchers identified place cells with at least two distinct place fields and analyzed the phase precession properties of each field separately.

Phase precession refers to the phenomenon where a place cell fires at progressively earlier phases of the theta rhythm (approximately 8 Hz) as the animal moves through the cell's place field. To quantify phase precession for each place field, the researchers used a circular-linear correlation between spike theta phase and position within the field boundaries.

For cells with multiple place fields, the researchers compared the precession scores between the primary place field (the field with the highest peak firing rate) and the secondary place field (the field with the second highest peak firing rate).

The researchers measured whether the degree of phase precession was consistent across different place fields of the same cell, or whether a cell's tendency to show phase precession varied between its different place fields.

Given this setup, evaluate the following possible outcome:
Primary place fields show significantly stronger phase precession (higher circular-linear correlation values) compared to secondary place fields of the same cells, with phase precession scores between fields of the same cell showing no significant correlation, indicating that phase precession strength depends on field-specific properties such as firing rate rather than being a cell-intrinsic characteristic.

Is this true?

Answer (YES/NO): NO